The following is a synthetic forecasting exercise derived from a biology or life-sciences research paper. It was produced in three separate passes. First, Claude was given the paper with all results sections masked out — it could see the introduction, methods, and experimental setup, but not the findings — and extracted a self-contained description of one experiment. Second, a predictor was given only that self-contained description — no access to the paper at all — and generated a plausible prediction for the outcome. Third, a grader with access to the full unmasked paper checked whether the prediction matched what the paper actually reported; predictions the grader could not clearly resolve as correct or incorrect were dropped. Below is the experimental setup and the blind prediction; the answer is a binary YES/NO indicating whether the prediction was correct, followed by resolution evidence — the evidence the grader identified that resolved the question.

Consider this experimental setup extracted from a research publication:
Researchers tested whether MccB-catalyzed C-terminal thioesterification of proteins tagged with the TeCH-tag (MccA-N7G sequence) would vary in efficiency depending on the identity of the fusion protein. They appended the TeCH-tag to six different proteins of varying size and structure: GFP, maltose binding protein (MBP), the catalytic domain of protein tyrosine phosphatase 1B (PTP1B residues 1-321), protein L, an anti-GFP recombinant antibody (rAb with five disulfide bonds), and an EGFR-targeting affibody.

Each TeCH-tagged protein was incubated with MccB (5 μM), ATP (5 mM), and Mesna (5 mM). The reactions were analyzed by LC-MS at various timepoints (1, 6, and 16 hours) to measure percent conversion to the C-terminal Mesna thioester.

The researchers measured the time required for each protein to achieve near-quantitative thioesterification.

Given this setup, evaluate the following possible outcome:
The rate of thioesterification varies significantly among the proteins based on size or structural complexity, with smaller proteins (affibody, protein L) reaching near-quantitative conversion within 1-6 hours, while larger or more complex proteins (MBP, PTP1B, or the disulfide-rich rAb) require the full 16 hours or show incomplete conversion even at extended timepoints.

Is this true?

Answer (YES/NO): NO